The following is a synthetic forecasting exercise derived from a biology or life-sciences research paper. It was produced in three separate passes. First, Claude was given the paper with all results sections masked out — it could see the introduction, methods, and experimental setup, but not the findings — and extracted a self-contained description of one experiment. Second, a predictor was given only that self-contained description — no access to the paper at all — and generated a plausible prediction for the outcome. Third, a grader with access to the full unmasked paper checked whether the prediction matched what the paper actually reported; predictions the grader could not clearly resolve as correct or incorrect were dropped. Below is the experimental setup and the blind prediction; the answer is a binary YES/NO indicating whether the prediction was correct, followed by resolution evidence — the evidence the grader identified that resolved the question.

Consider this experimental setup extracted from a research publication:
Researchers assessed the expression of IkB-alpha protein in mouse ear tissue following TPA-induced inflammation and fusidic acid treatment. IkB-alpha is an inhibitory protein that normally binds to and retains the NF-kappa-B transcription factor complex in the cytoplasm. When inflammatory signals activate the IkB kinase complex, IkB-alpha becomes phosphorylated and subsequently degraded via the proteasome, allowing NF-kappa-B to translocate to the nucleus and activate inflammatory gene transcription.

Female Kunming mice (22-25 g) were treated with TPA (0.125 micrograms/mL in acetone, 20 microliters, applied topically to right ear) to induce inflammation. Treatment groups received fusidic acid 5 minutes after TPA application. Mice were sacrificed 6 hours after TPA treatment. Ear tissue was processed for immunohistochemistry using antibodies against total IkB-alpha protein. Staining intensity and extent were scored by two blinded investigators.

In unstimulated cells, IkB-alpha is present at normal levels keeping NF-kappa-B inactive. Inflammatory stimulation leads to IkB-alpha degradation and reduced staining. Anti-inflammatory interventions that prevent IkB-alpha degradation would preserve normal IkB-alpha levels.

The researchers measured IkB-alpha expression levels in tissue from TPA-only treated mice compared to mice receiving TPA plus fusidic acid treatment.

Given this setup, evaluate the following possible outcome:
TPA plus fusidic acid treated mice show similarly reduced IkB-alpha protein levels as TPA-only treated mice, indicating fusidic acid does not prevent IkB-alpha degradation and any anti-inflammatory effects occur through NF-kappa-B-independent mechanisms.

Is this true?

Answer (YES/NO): NO